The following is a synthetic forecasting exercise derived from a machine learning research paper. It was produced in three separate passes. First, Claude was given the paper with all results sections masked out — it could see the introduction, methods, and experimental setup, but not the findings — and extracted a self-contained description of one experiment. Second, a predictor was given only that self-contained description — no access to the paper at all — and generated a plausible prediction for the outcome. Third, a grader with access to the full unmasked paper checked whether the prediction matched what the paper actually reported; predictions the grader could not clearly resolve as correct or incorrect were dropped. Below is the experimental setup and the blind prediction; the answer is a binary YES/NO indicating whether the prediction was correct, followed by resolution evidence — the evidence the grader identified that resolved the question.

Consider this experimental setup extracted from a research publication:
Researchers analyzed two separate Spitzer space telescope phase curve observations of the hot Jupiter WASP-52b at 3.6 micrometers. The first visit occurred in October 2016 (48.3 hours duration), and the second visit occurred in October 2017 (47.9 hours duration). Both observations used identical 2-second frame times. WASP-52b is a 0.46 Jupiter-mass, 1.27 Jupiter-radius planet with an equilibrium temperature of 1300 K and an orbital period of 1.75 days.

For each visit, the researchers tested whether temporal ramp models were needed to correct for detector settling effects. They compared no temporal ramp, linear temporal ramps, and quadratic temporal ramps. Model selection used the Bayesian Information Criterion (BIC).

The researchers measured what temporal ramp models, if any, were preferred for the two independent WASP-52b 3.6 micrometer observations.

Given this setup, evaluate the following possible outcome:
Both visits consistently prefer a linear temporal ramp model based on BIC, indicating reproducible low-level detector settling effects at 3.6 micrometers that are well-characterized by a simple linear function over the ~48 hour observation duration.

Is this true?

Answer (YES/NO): YES